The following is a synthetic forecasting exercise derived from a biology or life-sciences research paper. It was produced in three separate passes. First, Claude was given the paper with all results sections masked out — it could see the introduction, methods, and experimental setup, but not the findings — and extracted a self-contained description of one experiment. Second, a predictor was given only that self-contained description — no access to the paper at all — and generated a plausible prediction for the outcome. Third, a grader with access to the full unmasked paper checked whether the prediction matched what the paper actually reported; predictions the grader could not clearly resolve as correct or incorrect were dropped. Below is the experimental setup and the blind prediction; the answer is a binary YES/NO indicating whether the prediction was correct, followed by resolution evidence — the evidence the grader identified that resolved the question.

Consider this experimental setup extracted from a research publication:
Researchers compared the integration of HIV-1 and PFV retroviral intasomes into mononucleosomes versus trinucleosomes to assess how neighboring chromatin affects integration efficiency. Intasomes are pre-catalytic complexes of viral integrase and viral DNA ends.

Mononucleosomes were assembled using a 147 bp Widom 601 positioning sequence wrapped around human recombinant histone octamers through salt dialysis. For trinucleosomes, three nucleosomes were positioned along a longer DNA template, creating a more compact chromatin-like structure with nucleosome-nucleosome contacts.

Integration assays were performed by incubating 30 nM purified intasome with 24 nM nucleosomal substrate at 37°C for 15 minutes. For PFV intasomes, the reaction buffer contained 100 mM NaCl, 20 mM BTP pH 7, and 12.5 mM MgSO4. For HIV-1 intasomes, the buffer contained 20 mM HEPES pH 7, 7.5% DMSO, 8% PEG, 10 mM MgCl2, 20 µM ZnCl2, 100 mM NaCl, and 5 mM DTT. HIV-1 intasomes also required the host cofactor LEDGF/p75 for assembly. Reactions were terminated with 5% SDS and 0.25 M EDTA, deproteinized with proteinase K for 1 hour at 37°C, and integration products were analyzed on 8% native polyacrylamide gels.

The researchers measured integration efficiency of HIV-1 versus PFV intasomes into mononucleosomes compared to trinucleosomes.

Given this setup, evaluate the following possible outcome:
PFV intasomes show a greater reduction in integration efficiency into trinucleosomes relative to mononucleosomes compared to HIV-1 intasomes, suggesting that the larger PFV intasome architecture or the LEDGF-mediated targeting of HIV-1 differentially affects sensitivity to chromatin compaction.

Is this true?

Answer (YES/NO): NO